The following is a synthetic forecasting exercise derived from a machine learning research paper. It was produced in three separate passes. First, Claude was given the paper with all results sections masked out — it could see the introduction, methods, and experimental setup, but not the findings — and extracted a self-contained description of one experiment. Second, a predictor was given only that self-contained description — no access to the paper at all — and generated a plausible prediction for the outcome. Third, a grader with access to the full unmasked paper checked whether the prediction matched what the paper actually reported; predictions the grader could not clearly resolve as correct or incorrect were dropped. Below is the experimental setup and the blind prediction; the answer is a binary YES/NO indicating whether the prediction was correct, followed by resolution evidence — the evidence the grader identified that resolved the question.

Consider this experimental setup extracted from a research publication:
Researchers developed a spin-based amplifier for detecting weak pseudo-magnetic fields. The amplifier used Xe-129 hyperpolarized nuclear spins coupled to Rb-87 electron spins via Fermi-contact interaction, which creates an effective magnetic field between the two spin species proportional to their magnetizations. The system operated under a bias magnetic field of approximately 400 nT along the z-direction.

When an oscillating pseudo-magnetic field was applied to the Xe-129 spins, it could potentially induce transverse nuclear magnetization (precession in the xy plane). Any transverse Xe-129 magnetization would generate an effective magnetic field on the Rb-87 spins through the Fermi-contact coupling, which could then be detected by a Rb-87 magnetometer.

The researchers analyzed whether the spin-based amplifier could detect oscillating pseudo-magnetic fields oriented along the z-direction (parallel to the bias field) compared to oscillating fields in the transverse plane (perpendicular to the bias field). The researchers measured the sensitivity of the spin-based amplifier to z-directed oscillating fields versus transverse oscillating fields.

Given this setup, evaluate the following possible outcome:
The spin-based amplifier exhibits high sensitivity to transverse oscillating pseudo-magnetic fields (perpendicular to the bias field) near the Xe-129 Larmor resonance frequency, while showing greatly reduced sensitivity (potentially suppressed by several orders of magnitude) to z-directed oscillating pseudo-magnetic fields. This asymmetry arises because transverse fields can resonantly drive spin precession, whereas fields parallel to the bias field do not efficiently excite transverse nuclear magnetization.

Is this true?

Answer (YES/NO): YES